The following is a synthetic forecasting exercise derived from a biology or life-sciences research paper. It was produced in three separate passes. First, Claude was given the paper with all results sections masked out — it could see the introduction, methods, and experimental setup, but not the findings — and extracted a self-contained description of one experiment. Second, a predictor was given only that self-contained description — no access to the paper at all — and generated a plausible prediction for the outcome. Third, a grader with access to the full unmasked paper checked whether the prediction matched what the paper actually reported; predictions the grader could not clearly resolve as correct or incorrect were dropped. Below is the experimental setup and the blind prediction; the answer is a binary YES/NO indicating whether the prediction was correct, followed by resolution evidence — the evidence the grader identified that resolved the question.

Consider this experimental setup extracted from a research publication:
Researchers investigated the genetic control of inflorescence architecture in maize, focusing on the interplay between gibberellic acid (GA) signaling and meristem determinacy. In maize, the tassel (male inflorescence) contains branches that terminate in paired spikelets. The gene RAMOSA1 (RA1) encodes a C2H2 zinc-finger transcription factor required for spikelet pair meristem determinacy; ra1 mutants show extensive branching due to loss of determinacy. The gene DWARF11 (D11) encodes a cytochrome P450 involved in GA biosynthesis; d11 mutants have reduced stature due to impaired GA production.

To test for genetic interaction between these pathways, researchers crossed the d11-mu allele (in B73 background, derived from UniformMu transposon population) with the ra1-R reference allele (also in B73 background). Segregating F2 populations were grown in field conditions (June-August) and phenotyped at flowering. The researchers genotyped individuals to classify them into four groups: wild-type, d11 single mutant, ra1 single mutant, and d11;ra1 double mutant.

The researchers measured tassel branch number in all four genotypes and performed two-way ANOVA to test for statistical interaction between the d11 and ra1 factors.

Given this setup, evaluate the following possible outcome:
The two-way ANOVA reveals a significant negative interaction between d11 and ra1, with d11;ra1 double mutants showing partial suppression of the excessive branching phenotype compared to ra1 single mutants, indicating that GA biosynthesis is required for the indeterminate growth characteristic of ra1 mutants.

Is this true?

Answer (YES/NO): YES